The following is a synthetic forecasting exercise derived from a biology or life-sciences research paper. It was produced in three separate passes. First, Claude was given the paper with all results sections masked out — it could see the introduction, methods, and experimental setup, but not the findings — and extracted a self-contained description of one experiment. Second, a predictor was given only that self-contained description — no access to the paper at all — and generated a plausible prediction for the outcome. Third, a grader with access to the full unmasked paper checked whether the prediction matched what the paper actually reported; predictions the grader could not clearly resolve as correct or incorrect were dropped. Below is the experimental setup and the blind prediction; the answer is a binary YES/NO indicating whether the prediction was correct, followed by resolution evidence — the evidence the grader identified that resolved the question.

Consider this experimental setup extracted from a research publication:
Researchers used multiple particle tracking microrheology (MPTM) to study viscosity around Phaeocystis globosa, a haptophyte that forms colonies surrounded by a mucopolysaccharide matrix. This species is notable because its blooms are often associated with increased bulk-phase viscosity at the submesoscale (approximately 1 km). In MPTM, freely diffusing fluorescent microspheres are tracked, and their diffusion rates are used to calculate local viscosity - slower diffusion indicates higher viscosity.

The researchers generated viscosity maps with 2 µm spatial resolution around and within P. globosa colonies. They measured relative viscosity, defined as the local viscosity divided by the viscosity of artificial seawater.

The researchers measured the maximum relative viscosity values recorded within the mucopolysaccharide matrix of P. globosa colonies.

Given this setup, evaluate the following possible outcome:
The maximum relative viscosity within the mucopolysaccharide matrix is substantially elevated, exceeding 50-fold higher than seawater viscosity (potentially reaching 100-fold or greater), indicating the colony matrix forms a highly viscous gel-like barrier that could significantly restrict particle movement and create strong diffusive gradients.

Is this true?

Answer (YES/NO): YES